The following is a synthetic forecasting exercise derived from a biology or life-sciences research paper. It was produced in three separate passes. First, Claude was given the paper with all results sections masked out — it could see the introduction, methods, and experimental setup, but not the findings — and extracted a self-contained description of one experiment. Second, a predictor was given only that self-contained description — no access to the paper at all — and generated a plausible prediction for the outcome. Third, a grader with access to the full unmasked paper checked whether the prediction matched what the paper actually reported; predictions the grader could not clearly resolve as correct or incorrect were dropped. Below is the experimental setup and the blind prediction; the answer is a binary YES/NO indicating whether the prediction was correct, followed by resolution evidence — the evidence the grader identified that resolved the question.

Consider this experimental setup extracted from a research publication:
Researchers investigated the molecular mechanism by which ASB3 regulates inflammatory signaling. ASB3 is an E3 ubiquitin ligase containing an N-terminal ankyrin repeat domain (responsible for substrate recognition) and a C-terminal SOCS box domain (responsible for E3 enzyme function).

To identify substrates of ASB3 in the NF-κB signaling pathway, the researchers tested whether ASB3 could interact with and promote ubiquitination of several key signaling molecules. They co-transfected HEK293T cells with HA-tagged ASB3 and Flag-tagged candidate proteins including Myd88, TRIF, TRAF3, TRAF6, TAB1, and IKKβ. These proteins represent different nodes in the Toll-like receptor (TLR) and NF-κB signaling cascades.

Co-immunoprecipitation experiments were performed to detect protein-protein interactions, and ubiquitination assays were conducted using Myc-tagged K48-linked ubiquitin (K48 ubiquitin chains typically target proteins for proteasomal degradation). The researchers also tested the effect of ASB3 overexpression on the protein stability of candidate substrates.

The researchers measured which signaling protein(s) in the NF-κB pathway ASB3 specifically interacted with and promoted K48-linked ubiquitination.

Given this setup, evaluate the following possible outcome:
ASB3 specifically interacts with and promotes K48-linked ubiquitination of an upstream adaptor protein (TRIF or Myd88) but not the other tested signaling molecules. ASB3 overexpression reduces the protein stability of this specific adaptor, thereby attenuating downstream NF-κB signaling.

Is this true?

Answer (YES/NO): NO